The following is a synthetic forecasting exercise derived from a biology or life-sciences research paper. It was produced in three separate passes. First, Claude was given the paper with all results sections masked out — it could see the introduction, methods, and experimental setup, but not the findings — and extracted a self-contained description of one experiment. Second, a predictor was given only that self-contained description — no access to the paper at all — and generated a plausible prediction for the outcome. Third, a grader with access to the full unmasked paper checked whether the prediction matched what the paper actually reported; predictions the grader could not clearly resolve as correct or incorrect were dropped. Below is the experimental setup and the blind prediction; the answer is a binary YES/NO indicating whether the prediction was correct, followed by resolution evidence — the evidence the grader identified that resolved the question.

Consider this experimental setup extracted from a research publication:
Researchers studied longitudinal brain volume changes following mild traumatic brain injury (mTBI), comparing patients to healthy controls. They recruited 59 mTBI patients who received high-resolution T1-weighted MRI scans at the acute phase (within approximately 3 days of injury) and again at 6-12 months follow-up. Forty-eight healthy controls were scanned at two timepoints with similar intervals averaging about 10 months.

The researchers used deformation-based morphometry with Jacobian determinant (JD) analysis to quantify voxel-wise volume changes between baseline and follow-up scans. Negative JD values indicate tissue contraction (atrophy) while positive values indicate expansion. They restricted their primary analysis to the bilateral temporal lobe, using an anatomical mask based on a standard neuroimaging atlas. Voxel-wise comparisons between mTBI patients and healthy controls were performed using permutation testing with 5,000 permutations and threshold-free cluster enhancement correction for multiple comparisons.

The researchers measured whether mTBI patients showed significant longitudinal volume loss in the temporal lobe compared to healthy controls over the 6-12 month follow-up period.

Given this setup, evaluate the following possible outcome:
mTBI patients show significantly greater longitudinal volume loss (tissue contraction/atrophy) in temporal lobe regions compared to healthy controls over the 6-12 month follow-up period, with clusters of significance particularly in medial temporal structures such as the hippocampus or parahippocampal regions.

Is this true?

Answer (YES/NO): NO